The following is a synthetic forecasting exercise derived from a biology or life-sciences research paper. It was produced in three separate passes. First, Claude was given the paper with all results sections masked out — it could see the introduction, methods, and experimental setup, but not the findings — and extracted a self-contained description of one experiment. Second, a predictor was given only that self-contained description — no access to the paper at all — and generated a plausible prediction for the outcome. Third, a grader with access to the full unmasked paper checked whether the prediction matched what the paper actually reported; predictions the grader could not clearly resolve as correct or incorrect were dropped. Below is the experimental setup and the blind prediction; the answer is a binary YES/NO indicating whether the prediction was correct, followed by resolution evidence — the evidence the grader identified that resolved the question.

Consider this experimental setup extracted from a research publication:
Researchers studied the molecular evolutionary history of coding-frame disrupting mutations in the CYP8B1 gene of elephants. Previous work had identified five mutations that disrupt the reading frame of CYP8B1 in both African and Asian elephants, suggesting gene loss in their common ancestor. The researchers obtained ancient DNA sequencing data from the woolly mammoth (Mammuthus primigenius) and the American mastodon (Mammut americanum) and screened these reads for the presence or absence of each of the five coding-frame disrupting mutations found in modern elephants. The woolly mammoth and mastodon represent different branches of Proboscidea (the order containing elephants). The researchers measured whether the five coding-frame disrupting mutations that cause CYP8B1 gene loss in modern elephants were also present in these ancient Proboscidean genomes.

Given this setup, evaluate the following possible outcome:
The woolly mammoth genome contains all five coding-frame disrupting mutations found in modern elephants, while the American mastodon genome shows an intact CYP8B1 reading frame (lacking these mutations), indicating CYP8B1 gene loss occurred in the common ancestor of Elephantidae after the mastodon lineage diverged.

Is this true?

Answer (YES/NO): NO